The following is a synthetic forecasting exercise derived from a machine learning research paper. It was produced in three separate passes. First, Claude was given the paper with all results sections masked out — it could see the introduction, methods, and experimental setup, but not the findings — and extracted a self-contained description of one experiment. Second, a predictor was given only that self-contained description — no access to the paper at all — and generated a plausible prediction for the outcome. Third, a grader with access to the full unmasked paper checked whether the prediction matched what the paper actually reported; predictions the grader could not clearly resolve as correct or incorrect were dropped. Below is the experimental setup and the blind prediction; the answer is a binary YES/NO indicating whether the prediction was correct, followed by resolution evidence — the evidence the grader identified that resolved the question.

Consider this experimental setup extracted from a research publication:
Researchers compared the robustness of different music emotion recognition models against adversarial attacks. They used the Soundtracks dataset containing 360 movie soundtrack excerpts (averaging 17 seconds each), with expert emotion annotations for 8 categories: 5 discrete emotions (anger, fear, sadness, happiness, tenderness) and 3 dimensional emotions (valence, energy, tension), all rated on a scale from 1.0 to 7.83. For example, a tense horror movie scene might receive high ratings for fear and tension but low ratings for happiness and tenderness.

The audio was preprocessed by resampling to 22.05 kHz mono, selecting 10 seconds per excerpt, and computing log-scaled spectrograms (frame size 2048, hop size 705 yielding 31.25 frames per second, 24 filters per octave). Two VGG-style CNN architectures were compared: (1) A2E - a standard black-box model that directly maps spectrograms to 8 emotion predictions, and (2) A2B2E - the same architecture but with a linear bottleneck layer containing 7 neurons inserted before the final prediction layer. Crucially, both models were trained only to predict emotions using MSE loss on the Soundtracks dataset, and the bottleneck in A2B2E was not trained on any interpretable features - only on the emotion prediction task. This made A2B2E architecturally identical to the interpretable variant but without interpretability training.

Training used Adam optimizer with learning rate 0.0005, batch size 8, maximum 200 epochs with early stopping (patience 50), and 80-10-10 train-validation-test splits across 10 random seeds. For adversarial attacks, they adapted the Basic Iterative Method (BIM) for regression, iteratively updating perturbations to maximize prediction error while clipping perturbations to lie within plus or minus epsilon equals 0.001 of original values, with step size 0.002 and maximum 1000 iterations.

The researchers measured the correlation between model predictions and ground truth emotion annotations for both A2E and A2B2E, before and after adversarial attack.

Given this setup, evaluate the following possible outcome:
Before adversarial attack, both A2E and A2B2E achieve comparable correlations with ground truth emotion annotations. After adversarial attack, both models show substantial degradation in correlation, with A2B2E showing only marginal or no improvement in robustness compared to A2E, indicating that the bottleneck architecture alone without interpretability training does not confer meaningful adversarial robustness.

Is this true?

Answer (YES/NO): YES